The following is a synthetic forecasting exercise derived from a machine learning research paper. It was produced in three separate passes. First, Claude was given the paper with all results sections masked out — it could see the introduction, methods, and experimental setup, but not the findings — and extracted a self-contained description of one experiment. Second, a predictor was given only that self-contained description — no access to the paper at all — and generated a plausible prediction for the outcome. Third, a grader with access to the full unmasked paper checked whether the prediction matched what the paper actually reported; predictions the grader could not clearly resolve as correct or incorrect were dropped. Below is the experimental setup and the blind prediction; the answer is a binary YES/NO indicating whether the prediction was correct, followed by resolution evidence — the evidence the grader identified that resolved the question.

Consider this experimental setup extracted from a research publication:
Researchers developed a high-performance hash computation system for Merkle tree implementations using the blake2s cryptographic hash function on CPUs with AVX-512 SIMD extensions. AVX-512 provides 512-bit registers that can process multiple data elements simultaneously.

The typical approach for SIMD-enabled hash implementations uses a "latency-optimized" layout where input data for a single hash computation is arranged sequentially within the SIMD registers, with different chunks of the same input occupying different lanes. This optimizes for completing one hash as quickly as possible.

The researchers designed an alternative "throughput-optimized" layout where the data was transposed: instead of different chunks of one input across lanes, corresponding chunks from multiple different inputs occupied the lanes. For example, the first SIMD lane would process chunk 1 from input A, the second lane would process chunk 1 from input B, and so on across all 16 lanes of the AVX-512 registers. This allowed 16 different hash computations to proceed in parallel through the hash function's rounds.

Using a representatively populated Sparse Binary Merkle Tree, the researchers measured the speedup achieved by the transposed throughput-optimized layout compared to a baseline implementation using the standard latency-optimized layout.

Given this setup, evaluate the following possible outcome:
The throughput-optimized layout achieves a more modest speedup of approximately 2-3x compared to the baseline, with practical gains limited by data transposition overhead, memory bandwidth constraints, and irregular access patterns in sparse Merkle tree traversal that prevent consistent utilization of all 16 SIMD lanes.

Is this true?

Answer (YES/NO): NO